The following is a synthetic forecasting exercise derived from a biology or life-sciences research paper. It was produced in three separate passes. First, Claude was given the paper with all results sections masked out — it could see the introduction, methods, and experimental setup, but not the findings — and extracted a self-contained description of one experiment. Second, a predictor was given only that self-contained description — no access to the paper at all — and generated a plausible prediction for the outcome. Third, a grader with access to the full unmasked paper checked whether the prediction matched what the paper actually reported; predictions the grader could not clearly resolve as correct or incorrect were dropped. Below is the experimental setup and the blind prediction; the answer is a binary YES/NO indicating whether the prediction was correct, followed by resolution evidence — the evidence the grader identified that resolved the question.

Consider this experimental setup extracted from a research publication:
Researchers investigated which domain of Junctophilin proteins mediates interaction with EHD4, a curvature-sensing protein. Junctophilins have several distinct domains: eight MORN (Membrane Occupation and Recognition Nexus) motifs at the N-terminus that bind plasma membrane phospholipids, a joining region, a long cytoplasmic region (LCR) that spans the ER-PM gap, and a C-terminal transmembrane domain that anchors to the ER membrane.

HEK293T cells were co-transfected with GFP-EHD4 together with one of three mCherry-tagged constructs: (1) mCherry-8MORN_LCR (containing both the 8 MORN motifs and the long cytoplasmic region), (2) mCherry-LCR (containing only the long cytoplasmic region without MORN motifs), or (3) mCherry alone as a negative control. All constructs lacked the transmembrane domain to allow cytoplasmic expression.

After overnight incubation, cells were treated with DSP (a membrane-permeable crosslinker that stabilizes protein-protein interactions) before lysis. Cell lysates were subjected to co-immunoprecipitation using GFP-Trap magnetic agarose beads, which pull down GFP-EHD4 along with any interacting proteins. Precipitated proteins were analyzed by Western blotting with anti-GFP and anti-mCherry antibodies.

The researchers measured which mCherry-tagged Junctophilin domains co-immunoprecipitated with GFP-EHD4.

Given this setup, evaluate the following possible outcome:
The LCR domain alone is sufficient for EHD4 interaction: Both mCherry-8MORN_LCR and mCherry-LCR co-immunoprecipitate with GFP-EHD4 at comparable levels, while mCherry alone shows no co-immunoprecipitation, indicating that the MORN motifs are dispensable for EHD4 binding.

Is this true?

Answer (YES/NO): NO